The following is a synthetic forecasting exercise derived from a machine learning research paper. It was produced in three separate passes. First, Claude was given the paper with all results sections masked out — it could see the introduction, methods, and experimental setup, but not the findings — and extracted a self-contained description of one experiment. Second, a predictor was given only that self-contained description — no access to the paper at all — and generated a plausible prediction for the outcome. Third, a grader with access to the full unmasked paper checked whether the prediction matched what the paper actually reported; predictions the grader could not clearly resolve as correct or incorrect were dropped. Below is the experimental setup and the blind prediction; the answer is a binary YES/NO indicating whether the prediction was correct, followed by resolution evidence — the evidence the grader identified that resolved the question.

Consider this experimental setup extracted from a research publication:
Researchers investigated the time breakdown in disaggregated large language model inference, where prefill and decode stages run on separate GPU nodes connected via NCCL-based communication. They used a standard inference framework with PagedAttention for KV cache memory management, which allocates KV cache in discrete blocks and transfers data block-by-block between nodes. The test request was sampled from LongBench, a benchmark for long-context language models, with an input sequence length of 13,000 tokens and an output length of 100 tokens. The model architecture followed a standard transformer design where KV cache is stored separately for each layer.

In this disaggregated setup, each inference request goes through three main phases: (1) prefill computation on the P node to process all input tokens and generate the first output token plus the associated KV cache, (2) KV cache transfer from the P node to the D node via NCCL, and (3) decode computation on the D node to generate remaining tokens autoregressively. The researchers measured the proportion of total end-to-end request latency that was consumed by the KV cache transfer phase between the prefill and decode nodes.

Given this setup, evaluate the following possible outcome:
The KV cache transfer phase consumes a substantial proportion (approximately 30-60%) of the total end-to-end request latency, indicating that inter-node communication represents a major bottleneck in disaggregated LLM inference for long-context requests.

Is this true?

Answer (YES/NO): NO